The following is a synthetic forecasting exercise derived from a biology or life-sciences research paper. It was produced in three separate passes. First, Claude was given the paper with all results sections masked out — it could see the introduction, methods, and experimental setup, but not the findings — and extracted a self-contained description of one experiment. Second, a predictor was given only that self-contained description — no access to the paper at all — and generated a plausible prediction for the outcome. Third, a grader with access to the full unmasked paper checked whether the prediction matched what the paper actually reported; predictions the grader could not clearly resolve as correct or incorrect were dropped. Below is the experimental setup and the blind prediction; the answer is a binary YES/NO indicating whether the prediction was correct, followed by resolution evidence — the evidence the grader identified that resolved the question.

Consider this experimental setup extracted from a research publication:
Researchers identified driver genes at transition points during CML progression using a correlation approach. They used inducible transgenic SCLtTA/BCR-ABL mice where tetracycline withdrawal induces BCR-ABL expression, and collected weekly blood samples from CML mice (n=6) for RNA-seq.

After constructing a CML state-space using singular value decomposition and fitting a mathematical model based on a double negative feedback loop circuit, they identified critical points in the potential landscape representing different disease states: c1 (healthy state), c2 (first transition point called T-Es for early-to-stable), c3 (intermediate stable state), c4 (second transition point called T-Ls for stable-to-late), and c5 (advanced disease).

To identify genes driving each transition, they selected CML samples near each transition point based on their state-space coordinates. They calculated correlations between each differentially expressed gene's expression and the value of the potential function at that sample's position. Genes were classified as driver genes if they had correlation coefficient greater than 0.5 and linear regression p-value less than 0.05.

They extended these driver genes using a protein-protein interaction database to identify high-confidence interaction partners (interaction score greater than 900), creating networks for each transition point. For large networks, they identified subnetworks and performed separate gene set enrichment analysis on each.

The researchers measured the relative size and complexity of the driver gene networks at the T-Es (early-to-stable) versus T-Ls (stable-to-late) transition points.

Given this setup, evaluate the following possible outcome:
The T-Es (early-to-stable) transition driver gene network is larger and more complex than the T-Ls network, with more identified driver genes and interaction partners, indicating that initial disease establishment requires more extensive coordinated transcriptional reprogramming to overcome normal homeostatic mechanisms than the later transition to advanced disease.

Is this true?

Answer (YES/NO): NO